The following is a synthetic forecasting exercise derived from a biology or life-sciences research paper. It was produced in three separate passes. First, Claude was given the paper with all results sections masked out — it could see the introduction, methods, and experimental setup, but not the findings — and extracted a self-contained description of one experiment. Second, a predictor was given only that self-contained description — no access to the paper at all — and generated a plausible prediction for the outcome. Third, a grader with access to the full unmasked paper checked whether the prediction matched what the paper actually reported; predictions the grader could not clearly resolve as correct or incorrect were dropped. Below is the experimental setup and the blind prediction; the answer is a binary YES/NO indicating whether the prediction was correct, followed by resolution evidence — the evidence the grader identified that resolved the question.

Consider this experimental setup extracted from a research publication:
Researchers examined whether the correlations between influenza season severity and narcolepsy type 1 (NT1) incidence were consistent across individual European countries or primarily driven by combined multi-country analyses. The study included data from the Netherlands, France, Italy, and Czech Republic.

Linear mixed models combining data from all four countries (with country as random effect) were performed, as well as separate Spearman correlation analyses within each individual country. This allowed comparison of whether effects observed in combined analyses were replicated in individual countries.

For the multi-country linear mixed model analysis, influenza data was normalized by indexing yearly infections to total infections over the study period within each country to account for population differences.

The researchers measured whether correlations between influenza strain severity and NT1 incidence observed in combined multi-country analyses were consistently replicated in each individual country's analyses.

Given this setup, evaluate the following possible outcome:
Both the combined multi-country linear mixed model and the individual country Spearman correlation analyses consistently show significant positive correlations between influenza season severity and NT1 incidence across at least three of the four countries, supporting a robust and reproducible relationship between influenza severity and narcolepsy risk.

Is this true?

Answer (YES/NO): NO